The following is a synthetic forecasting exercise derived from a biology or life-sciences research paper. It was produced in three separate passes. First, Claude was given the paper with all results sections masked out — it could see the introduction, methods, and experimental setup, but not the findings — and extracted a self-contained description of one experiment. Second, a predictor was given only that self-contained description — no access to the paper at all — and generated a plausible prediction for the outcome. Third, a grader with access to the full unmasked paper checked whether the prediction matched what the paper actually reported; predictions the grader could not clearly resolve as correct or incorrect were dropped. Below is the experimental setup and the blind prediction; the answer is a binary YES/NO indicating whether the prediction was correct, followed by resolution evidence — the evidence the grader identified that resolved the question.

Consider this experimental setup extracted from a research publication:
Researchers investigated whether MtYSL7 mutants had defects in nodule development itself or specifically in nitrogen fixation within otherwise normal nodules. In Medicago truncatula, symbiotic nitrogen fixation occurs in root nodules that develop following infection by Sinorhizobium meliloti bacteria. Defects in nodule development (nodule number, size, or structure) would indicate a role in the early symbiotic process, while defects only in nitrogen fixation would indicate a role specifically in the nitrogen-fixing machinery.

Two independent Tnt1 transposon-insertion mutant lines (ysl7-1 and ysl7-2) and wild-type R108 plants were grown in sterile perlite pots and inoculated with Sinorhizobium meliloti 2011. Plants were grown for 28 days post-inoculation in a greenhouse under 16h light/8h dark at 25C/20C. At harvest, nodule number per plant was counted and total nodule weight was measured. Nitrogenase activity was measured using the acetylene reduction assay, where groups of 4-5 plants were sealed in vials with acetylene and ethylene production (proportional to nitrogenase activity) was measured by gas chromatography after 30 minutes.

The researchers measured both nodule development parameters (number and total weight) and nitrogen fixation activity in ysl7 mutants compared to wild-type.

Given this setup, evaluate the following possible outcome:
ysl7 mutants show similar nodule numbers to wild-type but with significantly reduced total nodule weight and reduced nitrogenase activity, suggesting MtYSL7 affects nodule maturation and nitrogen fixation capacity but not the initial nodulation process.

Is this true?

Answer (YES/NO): NO